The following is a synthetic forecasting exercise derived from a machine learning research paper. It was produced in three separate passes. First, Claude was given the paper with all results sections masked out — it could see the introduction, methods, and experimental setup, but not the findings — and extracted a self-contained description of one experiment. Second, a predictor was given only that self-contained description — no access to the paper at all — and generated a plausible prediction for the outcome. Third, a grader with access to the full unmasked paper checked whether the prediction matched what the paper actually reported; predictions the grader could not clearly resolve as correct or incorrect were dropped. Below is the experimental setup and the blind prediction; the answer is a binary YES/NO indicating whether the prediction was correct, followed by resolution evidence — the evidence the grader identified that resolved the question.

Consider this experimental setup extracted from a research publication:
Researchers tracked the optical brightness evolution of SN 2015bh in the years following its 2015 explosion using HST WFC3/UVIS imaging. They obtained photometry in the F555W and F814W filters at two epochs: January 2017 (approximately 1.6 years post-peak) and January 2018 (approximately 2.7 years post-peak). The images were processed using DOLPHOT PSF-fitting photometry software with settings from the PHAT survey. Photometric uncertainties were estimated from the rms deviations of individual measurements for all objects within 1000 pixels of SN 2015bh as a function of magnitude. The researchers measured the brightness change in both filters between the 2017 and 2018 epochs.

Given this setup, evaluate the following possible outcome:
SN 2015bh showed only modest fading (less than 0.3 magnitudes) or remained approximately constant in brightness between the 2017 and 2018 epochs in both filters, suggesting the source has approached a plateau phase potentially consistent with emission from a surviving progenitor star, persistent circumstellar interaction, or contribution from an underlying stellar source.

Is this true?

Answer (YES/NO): NO